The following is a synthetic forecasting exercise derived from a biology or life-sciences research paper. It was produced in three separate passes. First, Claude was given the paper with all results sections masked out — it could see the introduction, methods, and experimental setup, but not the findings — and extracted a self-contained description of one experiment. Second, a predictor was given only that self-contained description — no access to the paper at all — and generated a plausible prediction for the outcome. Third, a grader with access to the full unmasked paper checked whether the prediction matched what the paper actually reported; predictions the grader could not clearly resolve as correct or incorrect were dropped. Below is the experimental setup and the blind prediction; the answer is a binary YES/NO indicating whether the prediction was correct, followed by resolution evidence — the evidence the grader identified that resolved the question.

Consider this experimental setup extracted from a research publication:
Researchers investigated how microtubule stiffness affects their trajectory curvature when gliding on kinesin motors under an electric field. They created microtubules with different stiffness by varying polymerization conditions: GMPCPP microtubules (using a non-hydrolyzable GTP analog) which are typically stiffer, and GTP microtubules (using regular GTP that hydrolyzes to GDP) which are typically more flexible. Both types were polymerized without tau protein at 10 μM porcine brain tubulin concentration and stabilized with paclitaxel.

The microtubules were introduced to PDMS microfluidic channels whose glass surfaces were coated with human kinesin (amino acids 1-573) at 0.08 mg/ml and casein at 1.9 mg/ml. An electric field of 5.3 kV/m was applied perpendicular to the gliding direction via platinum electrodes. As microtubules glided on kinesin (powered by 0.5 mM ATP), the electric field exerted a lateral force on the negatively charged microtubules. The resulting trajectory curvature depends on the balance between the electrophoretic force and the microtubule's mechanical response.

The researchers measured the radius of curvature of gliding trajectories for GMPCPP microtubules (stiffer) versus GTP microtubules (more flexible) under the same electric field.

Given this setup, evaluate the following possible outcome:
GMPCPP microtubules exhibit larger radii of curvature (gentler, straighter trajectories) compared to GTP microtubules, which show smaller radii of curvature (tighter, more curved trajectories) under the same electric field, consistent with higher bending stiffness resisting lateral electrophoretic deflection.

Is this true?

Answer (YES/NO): YES